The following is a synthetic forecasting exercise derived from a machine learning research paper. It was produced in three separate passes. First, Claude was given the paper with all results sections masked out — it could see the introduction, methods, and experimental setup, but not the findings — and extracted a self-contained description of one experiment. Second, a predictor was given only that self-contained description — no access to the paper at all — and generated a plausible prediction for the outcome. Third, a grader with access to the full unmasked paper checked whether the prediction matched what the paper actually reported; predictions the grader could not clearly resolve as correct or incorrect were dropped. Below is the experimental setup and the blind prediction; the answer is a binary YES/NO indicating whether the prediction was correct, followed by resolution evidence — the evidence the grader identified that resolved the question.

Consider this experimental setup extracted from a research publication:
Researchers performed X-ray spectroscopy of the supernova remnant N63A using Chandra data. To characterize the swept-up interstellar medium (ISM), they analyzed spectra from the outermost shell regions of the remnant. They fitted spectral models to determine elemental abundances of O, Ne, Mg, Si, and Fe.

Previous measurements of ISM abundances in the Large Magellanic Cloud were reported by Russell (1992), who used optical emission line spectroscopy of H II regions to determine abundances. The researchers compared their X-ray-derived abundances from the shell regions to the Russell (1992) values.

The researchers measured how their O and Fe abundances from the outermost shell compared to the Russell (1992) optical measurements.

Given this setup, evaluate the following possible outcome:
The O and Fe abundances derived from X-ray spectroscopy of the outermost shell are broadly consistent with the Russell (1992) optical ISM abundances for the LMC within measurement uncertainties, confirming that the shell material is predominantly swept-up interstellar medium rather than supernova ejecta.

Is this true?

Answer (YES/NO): NO